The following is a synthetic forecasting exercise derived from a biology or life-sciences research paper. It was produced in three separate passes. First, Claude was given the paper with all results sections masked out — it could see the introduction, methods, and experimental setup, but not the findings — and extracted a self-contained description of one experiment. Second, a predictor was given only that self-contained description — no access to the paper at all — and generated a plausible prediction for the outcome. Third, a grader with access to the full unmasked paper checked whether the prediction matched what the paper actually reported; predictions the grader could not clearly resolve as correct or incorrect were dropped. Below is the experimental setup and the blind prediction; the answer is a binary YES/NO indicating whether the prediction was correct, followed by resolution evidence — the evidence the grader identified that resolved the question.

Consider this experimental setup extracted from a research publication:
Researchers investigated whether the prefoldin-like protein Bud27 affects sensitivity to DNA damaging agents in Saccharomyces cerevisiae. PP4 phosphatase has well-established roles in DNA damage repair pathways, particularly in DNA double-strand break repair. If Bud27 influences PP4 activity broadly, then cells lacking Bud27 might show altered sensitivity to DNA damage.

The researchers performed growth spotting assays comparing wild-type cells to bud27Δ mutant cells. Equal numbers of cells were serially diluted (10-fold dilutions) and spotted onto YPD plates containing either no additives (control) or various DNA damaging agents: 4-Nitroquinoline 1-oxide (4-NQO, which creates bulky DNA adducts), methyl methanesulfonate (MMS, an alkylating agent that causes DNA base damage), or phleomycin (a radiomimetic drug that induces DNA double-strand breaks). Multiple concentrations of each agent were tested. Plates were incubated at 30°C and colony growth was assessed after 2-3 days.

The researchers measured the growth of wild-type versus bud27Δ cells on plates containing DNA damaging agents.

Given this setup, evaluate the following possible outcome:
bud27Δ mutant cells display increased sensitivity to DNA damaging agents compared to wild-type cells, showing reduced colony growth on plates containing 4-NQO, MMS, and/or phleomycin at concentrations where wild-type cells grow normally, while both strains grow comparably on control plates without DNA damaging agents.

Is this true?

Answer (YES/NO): YES